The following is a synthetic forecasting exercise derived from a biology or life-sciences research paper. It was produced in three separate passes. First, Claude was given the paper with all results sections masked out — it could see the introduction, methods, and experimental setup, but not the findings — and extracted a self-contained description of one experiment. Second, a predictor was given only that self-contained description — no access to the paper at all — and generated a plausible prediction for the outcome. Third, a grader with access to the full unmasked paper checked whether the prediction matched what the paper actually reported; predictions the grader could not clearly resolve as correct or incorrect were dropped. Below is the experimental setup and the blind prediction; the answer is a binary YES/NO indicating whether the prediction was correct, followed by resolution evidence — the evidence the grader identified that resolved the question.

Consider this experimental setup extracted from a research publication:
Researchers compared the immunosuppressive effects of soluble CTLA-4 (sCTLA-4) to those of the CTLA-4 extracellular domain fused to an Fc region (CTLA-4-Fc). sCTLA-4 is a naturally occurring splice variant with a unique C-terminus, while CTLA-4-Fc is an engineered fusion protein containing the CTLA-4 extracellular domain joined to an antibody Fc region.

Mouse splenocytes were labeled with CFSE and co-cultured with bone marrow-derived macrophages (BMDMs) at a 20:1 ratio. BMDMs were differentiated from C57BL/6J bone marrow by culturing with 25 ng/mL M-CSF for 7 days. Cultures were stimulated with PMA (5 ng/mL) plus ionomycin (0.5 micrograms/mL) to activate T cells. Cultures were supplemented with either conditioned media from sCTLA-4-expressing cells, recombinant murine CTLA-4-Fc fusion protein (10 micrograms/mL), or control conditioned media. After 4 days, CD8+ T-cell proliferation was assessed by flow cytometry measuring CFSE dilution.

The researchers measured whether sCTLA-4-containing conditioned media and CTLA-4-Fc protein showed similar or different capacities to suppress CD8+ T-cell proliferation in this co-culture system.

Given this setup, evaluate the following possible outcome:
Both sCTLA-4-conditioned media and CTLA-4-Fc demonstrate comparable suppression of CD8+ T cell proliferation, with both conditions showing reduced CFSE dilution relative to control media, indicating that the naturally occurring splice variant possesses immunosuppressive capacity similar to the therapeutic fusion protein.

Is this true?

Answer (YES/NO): YES